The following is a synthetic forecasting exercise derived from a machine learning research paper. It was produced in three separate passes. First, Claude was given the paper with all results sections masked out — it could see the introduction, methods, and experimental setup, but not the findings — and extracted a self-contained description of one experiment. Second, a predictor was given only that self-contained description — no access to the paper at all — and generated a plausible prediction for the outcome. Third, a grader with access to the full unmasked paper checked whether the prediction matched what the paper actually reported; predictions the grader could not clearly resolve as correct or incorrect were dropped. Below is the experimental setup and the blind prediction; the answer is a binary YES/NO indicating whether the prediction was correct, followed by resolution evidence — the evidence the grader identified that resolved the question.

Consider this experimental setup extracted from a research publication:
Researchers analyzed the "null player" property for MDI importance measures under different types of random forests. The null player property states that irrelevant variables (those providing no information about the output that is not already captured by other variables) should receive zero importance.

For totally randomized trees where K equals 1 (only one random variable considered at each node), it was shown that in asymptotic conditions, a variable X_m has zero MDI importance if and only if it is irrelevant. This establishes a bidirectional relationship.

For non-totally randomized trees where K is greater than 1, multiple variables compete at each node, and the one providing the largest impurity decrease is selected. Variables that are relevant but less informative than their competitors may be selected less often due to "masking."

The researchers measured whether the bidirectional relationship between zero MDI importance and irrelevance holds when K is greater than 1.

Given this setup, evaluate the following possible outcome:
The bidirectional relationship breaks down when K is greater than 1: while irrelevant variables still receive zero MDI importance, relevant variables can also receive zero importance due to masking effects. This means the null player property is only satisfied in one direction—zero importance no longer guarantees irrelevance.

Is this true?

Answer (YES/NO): YES